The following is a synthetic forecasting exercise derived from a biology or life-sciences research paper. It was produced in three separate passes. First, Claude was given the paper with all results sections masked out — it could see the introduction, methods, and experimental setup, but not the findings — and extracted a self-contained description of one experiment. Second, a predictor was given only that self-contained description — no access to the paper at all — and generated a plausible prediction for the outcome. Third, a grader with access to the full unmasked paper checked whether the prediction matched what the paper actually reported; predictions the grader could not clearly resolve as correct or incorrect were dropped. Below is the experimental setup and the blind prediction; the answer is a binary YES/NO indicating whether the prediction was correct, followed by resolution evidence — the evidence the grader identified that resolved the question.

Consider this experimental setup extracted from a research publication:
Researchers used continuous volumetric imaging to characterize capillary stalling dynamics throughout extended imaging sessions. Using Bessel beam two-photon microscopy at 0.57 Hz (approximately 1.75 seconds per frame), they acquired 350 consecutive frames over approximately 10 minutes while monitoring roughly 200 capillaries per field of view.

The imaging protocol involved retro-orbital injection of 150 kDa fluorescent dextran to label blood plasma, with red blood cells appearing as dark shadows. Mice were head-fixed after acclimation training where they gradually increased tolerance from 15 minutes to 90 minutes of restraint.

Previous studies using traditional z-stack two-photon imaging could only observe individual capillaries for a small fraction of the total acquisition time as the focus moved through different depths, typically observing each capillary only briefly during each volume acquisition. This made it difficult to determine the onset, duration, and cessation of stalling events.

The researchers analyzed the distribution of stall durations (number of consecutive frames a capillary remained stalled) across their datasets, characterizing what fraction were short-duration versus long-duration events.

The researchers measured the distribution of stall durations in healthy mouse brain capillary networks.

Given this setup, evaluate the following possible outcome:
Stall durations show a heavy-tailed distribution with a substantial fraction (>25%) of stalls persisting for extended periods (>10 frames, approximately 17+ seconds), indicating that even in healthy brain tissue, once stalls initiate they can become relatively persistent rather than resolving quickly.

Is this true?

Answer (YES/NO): NO